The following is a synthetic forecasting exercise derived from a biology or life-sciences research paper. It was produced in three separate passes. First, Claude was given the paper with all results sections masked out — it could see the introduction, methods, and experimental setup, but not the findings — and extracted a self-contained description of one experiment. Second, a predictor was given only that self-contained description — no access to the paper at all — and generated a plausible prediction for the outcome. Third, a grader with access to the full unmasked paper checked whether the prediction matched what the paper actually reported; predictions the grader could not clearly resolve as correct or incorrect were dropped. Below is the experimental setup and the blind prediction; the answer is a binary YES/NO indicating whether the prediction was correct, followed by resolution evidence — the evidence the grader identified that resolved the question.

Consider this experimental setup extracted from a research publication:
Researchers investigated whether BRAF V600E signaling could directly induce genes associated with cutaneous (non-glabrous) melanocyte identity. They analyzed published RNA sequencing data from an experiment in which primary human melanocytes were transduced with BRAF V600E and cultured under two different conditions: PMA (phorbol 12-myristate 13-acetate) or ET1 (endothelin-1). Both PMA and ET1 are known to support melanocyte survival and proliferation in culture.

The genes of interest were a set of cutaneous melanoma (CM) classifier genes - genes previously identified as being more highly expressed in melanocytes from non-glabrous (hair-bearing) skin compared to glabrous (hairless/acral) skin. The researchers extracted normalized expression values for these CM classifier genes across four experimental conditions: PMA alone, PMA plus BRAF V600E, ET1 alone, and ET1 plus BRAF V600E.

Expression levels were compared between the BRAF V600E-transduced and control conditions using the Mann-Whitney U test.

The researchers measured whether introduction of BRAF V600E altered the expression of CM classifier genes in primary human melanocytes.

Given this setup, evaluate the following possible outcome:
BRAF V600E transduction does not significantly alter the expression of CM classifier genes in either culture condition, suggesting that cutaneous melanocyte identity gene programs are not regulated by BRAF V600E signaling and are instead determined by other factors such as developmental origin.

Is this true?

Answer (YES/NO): YES